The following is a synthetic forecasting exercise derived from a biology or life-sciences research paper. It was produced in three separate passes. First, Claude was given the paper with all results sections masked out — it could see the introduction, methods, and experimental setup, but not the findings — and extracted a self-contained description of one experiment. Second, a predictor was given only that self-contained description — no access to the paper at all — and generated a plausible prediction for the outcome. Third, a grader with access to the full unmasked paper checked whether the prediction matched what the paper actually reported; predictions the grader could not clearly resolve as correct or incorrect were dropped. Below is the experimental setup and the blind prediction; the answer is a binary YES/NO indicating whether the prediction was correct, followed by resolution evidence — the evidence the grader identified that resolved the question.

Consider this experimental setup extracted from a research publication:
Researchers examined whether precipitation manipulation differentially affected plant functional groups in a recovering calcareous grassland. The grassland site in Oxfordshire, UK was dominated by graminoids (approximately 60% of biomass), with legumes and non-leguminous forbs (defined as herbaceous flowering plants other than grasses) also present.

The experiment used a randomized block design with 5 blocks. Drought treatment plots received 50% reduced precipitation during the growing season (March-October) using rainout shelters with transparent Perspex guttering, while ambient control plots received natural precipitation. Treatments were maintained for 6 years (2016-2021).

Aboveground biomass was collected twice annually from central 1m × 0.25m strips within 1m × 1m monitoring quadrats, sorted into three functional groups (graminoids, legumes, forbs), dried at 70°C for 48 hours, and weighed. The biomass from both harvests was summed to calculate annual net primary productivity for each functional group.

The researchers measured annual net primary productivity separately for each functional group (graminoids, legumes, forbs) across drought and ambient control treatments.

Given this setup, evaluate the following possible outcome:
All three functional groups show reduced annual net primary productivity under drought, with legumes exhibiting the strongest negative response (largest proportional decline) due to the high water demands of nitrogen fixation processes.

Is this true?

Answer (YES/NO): NO